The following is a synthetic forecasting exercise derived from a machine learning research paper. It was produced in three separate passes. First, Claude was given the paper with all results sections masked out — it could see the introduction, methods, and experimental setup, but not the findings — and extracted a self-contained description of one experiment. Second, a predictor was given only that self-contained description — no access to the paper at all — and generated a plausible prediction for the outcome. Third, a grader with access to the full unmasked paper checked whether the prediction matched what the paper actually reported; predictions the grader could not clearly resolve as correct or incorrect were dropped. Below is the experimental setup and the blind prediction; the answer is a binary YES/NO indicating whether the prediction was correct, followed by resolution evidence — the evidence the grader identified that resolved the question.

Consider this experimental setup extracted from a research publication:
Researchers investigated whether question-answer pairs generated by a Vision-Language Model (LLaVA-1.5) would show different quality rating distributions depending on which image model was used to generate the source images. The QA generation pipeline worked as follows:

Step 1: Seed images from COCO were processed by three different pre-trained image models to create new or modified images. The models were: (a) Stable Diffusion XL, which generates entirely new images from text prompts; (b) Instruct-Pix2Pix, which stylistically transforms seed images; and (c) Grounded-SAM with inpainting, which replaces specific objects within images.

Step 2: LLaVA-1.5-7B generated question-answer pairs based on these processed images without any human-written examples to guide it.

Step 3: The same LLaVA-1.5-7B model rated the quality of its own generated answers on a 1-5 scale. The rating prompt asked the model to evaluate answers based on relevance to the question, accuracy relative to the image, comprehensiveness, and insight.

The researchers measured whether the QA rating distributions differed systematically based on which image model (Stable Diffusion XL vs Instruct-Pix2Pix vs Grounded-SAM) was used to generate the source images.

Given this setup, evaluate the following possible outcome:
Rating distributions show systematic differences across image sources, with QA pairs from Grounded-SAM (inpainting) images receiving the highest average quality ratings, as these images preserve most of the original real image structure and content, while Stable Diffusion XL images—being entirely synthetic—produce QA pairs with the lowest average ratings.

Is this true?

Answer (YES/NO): NO